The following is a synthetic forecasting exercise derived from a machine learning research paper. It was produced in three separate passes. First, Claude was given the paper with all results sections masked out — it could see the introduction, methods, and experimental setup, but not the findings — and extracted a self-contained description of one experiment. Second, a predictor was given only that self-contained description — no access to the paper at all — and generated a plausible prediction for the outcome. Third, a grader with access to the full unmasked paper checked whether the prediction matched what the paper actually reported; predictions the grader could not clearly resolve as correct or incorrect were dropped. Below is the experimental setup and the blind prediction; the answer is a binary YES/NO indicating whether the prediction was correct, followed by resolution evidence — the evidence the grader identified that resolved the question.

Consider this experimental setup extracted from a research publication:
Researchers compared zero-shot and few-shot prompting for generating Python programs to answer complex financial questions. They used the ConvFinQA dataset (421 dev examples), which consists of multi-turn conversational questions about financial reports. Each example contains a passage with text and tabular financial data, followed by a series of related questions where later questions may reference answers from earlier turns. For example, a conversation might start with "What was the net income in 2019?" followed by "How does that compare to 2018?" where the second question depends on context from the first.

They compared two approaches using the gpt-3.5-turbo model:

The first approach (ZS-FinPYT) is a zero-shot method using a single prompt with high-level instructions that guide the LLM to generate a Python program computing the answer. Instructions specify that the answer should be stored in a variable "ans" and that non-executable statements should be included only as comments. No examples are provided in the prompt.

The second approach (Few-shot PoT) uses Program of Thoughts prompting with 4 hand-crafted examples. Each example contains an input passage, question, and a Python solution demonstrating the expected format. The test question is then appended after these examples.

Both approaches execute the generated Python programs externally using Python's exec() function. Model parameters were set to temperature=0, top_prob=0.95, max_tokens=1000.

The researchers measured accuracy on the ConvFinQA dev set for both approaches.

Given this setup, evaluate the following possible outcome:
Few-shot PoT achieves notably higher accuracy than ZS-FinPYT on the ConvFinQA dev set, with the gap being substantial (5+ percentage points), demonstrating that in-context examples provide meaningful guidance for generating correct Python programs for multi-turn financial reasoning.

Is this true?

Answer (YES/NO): NO